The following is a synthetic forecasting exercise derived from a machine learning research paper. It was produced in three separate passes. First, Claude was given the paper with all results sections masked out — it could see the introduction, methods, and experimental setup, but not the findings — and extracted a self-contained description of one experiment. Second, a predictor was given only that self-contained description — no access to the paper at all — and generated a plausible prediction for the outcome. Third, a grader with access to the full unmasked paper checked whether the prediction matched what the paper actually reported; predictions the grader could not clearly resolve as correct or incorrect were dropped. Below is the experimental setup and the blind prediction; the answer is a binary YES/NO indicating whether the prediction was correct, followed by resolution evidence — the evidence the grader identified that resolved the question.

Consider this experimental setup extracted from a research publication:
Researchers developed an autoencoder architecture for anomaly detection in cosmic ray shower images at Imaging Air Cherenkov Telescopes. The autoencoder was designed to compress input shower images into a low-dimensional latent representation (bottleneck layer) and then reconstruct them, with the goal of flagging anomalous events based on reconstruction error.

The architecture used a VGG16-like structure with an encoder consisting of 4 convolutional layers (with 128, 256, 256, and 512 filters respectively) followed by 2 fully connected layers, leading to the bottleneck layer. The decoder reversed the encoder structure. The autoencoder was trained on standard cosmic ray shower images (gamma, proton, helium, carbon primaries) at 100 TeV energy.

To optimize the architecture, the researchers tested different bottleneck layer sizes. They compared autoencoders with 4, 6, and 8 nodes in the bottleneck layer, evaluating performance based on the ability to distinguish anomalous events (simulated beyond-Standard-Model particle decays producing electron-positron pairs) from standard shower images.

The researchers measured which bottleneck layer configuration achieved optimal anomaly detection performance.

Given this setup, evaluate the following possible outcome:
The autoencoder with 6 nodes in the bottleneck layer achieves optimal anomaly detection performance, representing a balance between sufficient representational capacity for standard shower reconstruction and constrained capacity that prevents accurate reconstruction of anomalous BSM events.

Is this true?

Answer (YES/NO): YES